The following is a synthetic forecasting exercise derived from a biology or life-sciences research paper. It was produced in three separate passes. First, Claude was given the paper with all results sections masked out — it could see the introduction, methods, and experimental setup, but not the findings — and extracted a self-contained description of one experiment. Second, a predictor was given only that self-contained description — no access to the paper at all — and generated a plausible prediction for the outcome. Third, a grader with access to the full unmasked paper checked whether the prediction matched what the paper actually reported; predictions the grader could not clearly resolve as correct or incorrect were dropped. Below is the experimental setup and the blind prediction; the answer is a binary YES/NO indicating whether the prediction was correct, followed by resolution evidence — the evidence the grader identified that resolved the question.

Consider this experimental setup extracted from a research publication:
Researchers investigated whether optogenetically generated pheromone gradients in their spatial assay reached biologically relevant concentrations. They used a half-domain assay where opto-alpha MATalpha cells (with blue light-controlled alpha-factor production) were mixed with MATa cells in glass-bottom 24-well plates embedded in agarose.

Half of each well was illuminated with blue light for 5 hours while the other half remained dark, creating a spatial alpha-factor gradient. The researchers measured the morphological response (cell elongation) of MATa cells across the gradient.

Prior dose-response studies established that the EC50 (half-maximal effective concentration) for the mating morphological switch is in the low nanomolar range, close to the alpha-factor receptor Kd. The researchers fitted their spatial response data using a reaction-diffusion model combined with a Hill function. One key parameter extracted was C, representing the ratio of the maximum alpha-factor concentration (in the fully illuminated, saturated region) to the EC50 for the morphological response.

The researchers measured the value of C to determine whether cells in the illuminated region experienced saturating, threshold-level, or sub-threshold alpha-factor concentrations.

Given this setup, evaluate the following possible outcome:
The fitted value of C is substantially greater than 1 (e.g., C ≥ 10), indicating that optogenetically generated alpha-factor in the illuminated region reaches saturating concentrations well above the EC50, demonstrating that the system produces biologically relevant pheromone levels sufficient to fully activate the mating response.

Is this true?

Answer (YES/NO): NO